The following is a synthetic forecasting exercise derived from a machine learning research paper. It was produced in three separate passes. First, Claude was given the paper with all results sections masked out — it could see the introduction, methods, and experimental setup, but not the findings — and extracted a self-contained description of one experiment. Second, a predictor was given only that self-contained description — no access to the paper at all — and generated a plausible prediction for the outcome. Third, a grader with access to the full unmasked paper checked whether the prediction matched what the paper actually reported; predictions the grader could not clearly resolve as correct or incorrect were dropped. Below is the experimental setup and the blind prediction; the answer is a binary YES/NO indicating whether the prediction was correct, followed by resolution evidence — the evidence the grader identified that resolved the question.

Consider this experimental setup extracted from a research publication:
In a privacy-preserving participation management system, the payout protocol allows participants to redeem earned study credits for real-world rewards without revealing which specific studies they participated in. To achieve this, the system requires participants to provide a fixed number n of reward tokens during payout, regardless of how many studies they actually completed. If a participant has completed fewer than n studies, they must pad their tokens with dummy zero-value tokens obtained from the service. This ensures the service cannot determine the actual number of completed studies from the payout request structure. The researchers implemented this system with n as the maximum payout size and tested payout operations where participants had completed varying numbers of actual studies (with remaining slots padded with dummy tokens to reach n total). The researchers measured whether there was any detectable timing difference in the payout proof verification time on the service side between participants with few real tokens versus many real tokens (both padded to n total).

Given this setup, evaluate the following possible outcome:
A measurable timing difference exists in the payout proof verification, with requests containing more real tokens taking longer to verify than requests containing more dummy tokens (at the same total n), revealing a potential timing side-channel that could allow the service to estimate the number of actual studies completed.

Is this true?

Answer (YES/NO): NO